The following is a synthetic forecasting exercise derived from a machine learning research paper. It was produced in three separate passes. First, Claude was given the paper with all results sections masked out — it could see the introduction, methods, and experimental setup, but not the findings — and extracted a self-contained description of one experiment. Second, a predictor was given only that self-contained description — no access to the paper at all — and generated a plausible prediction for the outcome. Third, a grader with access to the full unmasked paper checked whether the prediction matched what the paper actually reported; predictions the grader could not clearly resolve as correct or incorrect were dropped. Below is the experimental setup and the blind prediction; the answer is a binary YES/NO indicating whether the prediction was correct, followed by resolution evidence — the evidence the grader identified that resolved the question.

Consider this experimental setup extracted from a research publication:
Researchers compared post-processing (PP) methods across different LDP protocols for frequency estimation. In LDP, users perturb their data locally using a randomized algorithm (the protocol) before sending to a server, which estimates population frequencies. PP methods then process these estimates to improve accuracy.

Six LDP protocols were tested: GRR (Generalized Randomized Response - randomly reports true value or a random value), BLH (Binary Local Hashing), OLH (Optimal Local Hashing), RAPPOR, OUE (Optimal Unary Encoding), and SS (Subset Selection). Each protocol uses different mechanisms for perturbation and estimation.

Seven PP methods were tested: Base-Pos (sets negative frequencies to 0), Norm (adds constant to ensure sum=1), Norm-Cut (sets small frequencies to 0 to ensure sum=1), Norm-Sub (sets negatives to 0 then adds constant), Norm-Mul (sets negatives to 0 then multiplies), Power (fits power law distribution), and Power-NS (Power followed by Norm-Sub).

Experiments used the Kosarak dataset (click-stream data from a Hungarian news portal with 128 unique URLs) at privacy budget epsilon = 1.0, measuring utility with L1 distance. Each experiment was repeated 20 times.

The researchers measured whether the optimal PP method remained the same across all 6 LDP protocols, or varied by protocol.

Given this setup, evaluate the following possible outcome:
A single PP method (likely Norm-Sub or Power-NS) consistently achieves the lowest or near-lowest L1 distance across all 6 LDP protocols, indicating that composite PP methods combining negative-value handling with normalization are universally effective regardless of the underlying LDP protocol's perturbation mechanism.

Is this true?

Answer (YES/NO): YES